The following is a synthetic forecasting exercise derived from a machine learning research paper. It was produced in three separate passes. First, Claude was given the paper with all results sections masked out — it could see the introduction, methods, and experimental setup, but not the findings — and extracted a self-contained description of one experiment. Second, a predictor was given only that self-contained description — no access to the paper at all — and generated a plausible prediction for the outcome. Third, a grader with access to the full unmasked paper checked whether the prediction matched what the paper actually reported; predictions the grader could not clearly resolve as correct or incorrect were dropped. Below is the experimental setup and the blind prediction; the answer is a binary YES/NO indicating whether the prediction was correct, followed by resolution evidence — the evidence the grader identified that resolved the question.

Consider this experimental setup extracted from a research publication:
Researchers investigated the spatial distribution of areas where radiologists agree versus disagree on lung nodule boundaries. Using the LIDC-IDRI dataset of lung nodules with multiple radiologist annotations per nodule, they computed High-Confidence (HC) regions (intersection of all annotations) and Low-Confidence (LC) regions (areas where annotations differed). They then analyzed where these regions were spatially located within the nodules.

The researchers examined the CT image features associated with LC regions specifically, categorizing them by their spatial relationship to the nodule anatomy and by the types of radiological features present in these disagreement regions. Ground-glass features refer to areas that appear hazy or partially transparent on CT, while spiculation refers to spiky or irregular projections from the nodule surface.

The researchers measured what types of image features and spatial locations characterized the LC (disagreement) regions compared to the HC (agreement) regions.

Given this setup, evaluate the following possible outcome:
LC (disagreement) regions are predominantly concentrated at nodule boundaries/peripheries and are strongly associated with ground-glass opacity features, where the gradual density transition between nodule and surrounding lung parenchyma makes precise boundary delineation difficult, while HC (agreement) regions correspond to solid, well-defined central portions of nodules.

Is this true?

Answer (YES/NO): NO